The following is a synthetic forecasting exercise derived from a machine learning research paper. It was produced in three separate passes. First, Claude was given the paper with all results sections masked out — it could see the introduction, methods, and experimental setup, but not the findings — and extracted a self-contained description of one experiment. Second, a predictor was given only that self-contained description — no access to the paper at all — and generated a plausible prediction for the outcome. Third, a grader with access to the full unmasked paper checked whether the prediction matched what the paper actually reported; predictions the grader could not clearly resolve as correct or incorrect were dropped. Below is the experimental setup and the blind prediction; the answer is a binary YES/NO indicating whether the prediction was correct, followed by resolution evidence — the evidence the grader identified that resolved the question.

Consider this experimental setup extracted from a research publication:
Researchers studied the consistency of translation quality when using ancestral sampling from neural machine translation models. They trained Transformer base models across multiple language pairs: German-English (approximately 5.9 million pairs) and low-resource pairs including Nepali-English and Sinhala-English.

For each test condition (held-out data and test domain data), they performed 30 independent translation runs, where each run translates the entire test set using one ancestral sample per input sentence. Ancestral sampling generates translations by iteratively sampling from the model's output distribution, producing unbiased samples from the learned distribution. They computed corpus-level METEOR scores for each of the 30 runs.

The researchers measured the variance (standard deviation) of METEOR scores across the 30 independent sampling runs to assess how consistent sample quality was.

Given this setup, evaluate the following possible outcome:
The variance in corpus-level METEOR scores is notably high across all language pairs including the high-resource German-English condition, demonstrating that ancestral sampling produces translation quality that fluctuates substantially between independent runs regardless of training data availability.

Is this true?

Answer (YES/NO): NO